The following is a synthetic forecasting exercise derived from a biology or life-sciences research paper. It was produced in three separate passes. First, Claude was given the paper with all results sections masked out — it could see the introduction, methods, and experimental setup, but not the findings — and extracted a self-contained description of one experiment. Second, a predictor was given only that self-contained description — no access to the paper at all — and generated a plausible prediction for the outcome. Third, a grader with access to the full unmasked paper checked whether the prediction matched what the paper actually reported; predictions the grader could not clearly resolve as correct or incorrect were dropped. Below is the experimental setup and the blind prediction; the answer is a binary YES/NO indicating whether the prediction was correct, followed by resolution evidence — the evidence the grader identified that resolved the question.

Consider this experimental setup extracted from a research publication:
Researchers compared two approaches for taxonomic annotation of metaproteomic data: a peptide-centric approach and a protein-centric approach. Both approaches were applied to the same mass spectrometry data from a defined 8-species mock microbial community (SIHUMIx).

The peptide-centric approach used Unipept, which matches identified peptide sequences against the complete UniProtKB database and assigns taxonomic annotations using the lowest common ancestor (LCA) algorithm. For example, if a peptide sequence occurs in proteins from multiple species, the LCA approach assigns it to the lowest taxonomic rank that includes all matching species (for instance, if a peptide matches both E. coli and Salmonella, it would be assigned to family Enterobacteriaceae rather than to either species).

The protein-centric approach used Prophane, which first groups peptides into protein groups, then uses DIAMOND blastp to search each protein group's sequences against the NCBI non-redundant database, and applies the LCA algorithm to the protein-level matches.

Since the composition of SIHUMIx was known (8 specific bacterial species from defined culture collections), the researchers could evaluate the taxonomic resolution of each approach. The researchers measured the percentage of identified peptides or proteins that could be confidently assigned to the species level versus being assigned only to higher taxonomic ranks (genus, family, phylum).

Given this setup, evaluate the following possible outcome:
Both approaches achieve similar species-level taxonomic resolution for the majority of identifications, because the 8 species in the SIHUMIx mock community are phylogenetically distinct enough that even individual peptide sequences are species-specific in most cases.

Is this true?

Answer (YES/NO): NO